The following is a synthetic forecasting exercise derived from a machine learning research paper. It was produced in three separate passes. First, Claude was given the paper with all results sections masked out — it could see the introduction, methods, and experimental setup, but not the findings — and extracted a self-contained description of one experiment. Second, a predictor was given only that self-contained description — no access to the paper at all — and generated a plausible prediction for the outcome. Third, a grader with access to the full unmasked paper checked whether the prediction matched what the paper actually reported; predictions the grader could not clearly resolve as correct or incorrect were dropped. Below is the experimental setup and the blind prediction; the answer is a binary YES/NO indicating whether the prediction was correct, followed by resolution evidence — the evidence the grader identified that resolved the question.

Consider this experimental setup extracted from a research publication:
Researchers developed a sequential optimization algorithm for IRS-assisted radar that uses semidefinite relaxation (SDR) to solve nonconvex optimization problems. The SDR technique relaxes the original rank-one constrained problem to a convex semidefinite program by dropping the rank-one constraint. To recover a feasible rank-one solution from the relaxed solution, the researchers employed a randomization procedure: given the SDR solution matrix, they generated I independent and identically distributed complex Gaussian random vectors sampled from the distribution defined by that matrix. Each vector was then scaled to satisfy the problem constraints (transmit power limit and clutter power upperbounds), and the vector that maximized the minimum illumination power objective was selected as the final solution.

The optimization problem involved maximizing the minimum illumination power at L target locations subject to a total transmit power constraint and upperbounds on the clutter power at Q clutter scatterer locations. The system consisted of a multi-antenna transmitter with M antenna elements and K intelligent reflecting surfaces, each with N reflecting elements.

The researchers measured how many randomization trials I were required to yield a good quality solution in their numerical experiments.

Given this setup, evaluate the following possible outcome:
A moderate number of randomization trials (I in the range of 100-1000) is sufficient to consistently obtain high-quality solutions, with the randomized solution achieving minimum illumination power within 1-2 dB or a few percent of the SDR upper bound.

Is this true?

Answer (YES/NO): NO